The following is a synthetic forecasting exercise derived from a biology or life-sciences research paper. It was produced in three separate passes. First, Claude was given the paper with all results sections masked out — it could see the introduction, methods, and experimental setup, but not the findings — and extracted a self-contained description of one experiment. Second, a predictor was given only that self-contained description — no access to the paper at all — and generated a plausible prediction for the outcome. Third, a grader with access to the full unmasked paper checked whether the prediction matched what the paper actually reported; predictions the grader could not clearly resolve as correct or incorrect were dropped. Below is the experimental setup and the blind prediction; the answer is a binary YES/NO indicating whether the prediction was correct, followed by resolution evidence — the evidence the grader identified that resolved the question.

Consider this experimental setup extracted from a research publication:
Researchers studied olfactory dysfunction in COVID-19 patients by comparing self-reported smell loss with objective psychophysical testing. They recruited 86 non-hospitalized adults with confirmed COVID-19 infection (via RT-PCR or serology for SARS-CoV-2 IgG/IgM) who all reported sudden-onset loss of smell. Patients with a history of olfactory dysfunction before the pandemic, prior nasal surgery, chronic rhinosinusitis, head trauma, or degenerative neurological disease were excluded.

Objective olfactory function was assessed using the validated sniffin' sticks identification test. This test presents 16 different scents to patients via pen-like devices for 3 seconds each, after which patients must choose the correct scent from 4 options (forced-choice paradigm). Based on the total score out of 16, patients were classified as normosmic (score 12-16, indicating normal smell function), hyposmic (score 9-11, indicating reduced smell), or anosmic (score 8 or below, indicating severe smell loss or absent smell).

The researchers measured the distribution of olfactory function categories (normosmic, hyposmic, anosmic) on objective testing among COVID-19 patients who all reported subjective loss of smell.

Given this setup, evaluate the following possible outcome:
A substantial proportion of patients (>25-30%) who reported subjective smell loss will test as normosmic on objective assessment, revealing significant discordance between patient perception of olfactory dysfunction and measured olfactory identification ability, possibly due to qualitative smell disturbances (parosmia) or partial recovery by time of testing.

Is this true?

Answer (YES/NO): YES